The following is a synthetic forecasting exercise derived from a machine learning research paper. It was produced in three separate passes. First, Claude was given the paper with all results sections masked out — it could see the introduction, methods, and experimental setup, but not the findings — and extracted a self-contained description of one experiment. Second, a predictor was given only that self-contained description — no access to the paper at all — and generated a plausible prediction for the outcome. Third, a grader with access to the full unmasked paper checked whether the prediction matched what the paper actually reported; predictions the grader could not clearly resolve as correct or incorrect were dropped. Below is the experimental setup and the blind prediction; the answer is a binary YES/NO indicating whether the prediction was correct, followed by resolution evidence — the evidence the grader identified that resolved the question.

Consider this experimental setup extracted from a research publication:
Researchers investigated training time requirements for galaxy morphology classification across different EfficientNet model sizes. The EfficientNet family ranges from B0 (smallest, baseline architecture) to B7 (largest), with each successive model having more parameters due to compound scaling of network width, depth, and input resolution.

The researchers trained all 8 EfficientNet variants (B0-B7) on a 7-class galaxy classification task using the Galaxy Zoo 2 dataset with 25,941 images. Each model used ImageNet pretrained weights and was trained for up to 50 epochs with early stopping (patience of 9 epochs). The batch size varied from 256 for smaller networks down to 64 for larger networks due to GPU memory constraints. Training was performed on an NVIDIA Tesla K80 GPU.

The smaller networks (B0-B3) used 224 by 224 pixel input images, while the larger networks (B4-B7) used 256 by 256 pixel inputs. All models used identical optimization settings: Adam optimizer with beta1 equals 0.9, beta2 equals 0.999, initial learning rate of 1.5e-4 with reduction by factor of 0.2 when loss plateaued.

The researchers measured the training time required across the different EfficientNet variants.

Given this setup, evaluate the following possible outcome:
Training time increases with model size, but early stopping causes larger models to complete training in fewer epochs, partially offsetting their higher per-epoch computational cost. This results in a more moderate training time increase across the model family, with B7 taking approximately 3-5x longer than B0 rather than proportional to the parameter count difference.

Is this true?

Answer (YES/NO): YES